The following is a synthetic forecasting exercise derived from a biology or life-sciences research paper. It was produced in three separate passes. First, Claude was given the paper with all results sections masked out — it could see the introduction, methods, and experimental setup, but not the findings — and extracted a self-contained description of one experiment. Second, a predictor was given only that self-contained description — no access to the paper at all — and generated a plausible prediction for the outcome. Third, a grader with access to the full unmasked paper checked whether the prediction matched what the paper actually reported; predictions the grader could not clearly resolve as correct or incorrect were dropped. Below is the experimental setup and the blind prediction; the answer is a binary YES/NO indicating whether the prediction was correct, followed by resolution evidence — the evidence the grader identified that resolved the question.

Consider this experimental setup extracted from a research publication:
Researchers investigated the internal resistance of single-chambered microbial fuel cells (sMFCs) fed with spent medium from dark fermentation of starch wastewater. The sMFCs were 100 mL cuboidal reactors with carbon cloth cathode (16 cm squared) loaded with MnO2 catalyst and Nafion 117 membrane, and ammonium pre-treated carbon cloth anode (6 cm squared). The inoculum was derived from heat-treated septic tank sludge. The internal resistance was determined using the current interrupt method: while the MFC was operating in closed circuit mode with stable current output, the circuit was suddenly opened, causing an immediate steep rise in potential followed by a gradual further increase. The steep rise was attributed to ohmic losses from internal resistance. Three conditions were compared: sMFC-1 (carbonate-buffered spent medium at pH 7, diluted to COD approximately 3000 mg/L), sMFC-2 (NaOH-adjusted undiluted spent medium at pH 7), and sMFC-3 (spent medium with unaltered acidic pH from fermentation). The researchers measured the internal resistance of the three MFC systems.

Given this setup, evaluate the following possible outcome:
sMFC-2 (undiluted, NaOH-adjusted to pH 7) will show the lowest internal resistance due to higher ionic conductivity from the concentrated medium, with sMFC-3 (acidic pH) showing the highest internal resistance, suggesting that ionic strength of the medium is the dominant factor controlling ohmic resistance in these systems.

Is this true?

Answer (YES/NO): NO